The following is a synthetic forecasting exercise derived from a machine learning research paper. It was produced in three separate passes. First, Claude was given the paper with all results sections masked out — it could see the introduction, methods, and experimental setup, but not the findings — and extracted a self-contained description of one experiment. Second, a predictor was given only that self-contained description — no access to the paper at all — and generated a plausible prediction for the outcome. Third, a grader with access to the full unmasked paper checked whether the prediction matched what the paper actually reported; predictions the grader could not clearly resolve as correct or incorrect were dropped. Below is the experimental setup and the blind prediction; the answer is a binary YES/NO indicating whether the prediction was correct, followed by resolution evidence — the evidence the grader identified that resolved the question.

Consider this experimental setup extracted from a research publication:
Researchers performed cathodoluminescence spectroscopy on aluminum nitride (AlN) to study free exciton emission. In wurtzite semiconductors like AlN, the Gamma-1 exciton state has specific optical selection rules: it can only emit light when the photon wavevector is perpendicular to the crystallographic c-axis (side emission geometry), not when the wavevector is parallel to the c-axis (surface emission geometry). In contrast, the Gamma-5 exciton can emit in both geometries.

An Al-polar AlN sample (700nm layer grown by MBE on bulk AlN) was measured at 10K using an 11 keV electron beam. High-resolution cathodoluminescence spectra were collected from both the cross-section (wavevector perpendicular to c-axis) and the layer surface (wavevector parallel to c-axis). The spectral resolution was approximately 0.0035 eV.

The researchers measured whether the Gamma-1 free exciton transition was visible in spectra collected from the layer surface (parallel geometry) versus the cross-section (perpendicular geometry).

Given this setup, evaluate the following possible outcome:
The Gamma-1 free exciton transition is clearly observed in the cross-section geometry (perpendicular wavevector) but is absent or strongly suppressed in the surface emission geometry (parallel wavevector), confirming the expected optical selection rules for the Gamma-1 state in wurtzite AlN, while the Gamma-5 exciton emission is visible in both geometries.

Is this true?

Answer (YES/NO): YES